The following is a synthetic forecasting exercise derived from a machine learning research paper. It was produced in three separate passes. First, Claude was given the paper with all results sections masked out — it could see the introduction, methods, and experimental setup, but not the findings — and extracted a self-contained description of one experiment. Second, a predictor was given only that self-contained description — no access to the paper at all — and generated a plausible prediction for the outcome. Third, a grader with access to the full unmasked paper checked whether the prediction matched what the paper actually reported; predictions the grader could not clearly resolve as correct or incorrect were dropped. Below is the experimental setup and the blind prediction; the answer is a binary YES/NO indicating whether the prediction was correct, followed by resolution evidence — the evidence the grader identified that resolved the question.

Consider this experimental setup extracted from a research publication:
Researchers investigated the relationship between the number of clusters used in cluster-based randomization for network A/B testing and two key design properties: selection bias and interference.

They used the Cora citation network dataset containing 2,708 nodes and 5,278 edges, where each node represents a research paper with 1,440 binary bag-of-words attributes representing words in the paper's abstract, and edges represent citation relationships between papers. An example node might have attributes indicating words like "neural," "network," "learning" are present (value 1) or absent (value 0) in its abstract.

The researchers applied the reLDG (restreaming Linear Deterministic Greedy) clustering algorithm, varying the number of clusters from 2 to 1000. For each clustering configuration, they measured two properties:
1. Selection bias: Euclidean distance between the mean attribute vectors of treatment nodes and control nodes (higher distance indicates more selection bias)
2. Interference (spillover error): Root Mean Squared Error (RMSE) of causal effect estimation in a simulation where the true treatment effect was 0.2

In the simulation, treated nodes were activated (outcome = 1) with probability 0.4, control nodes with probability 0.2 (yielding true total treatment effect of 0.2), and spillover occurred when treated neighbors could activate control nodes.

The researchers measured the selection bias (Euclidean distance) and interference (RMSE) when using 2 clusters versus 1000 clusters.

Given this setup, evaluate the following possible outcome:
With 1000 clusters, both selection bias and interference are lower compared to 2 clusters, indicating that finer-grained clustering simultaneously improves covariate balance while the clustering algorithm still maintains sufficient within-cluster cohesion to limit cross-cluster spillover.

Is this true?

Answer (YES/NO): NO